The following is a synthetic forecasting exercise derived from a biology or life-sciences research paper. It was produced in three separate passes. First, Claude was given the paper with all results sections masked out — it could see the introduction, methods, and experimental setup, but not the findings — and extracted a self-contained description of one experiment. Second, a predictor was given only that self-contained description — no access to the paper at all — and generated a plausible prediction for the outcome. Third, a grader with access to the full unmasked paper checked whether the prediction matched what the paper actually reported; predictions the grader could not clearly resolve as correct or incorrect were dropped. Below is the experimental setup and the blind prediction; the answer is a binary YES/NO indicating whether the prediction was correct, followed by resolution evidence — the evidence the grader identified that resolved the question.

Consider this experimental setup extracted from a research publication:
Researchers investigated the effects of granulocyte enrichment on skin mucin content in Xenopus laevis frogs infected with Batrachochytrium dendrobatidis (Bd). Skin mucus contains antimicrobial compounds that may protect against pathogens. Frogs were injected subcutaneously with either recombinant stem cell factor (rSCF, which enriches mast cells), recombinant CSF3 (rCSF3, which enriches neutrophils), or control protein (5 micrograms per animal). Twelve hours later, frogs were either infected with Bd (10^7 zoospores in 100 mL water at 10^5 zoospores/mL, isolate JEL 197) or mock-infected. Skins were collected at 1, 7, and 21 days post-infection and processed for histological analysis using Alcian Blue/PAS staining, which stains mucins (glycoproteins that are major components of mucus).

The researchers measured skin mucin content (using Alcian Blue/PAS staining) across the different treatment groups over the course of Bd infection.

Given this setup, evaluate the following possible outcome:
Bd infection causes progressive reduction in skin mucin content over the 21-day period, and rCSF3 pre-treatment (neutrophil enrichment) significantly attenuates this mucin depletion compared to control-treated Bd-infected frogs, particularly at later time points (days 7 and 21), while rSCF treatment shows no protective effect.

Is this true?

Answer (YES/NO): NO